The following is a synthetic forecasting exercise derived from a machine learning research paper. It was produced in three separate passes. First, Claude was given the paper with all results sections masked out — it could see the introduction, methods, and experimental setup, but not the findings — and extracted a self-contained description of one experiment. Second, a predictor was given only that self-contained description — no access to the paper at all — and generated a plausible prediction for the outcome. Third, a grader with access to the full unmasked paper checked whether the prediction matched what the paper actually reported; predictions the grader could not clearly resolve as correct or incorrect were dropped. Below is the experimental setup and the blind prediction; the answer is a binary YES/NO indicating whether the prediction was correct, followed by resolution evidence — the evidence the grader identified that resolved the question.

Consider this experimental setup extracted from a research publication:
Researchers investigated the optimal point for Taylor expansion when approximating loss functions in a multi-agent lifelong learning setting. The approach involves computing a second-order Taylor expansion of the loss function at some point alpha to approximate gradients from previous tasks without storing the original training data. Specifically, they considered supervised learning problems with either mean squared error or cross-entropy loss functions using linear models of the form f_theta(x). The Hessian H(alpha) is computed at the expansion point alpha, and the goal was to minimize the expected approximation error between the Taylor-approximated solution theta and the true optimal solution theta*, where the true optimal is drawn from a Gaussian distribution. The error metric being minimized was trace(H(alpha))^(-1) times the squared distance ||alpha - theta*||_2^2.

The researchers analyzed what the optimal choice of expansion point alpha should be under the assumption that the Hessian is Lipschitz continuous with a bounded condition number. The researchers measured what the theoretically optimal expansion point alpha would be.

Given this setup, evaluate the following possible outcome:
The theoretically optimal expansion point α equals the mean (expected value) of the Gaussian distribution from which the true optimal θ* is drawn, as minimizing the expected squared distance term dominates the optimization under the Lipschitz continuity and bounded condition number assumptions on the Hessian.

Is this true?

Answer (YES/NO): YES